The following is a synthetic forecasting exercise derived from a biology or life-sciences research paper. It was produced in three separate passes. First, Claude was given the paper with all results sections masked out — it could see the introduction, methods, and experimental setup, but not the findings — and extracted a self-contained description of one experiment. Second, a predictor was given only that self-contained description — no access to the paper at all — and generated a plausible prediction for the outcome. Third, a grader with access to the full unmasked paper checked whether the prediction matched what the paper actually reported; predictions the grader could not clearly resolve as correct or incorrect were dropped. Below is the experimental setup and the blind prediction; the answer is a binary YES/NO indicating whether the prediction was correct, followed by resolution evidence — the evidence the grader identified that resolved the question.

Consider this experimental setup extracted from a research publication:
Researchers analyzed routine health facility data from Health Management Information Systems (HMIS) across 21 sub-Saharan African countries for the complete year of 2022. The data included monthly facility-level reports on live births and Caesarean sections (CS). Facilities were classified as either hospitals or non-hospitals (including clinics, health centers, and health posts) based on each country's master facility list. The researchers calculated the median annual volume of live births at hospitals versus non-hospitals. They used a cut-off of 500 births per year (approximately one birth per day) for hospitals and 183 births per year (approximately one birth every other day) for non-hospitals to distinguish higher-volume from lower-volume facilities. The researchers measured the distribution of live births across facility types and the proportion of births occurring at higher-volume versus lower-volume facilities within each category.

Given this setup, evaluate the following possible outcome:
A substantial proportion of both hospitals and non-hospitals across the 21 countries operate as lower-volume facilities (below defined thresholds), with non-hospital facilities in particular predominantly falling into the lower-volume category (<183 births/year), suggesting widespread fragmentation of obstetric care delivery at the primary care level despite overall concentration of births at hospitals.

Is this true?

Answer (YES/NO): NO